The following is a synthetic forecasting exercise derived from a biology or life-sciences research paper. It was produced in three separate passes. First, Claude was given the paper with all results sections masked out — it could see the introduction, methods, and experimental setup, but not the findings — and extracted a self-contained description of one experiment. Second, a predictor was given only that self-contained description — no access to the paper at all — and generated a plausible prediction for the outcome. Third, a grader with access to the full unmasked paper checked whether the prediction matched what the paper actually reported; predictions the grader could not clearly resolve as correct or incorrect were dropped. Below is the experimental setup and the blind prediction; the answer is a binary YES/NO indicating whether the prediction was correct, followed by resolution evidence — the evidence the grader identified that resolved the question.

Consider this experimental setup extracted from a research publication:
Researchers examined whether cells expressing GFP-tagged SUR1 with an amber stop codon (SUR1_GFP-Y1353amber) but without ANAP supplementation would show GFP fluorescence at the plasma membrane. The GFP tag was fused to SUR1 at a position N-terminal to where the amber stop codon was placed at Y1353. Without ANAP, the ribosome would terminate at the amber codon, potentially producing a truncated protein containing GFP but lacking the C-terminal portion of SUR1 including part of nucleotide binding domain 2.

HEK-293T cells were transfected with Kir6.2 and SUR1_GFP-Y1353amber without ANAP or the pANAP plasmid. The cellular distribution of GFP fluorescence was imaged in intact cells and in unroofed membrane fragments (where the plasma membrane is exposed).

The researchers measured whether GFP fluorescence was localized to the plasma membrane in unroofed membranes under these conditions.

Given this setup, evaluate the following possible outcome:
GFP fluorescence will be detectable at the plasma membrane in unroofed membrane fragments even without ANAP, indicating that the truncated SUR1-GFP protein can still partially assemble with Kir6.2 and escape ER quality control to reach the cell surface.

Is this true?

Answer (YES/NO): NO